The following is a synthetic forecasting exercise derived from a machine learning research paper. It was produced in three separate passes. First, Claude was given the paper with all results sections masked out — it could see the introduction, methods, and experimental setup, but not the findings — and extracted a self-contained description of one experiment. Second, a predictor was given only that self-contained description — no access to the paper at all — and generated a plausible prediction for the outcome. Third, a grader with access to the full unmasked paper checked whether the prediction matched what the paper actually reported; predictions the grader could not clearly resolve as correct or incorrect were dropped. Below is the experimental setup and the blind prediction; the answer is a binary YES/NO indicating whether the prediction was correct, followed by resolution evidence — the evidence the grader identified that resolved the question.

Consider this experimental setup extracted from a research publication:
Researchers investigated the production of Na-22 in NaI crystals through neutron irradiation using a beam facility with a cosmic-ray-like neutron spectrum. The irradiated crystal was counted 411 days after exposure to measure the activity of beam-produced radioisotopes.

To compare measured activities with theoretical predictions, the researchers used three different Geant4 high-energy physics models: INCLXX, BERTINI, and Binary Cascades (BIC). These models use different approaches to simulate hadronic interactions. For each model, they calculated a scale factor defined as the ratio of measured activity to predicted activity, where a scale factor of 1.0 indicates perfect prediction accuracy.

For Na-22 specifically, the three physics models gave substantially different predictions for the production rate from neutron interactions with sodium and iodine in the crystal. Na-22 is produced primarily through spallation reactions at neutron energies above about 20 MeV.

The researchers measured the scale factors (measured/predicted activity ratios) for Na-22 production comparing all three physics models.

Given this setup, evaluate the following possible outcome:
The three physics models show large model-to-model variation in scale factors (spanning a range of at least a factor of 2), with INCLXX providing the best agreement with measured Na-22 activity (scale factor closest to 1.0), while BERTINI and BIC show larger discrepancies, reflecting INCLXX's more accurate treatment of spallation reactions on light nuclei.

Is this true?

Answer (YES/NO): NO